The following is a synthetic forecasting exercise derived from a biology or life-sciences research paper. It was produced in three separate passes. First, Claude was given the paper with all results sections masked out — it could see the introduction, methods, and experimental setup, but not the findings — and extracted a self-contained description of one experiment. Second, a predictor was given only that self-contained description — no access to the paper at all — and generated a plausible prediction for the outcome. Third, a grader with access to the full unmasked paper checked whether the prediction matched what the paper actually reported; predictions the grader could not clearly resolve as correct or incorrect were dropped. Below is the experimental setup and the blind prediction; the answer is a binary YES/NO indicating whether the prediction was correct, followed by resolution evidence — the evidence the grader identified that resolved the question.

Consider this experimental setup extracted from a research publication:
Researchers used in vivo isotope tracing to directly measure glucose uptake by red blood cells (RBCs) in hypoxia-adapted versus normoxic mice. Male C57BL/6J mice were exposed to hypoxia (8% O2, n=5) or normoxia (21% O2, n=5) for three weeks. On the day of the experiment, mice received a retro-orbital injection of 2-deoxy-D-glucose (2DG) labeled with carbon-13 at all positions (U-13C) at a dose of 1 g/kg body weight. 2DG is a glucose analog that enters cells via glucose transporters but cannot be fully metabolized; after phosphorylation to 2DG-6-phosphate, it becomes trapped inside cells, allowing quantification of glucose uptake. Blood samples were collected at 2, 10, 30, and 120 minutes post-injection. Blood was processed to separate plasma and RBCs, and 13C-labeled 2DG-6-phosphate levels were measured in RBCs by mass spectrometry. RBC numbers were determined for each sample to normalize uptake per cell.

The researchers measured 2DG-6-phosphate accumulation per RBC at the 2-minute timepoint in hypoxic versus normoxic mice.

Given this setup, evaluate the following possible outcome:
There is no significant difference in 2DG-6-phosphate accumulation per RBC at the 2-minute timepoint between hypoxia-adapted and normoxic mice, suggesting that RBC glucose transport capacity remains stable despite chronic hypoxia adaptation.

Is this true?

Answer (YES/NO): NO